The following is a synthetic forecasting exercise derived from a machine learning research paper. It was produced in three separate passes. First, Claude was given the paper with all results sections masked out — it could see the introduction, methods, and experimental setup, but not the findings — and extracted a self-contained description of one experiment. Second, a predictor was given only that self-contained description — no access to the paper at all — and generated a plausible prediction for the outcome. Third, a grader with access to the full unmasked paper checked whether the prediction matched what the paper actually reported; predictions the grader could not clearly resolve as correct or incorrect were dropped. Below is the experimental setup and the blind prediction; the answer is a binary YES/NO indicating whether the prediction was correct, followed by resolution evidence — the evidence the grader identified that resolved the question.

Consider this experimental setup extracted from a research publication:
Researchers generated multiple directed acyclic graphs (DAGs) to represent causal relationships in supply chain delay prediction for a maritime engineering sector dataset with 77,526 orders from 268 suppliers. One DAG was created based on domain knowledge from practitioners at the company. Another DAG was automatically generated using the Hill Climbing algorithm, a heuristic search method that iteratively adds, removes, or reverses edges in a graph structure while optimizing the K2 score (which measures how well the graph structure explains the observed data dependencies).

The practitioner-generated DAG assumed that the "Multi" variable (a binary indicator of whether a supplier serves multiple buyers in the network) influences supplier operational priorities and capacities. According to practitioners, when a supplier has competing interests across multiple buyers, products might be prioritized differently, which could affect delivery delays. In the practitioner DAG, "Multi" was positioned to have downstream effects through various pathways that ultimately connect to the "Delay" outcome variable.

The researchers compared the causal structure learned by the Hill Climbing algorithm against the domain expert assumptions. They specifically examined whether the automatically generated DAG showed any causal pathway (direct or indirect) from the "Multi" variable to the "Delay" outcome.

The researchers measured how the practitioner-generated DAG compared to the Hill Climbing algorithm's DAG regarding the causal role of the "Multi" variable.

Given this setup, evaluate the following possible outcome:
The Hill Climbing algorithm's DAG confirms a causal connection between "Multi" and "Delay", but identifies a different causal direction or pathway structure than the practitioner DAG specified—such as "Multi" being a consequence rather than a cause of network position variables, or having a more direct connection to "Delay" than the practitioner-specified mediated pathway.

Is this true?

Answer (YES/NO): NO